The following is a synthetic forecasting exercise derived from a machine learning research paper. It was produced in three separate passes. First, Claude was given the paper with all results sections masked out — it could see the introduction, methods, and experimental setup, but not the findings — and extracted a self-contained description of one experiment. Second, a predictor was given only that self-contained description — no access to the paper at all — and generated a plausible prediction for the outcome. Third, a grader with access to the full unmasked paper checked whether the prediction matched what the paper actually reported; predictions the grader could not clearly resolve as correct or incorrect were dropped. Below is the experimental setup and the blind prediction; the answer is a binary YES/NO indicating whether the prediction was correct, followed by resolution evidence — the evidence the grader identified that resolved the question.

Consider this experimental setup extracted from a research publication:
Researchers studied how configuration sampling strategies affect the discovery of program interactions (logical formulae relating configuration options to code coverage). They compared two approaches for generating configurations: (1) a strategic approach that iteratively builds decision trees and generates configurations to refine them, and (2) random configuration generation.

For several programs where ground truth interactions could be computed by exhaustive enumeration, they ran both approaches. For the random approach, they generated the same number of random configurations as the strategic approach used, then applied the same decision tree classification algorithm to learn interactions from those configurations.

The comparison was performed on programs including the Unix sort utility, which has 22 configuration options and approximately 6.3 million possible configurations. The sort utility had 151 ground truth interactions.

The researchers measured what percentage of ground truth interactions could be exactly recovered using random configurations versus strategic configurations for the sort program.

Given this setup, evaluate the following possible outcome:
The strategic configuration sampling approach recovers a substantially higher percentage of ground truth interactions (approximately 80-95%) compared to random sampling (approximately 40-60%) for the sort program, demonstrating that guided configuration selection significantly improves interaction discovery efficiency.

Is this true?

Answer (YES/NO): NO